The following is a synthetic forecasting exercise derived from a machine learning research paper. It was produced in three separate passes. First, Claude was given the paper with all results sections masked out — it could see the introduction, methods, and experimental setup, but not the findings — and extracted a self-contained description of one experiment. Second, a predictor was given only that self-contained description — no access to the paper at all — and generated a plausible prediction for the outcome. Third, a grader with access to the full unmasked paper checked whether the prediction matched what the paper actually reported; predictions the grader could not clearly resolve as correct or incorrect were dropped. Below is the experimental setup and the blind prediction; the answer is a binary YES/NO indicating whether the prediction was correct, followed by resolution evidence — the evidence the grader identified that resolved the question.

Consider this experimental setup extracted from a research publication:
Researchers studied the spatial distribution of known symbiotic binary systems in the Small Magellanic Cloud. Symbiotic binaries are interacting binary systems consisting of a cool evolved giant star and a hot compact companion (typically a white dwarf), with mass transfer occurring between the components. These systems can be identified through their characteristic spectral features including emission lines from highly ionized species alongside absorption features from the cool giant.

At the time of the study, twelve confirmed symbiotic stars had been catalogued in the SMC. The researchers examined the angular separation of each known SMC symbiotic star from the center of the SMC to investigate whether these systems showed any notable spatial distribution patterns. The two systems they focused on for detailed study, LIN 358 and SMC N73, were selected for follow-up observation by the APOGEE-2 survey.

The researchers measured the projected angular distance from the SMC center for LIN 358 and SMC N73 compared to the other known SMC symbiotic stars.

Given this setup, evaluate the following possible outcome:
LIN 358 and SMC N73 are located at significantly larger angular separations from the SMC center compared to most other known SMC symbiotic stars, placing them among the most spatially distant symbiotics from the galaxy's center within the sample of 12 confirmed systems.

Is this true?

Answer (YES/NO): YES